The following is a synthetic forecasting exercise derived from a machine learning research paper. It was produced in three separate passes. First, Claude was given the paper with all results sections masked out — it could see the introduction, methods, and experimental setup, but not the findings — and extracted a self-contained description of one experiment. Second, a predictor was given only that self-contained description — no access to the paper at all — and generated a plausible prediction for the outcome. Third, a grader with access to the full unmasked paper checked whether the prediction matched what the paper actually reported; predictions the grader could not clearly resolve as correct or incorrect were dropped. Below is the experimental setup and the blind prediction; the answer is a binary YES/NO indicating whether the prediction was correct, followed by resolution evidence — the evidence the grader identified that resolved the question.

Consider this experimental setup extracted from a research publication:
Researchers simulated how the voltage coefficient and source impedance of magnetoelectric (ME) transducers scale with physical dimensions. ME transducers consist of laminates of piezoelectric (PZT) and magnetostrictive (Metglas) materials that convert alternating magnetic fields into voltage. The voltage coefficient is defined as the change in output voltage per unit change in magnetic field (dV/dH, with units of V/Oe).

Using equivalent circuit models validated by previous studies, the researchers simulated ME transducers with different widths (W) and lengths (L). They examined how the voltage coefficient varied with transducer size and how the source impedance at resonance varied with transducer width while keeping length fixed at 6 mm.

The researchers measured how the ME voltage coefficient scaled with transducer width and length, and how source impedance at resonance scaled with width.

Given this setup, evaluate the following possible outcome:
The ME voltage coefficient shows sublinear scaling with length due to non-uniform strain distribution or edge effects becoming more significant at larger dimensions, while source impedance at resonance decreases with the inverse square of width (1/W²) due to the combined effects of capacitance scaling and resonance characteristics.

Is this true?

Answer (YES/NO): NO